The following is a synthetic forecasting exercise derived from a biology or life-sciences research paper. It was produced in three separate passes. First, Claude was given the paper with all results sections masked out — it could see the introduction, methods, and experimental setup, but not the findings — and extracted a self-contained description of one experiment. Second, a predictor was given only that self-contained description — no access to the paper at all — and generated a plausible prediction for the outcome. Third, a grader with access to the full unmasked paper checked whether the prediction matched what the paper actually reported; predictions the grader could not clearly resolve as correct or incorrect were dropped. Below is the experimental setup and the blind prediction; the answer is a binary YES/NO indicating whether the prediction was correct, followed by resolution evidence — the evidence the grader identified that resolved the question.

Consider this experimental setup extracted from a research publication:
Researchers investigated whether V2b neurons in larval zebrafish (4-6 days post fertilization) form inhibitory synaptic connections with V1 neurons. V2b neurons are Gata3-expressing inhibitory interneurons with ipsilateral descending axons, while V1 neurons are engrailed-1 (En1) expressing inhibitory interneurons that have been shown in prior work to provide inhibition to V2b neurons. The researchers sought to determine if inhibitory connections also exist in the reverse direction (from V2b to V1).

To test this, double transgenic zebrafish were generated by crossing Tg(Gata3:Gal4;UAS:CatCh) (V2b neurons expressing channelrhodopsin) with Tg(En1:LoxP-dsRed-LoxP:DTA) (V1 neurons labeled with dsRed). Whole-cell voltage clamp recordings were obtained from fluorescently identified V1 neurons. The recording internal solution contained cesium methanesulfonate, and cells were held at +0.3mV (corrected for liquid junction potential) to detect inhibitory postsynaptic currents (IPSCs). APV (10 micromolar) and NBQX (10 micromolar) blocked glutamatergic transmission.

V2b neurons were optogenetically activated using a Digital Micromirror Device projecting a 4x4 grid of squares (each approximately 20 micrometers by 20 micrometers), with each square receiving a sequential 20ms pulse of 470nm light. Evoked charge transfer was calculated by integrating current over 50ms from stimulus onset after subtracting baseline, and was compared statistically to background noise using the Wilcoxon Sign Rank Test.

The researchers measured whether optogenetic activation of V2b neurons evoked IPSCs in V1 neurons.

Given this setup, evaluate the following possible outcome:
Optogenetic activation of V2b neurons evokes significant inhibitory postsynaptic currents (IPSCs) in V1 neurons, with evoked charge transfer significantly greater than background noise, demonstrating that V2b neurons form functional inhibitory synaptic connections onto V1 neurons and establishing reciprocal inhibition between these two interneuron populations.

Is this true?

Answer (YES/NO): YES